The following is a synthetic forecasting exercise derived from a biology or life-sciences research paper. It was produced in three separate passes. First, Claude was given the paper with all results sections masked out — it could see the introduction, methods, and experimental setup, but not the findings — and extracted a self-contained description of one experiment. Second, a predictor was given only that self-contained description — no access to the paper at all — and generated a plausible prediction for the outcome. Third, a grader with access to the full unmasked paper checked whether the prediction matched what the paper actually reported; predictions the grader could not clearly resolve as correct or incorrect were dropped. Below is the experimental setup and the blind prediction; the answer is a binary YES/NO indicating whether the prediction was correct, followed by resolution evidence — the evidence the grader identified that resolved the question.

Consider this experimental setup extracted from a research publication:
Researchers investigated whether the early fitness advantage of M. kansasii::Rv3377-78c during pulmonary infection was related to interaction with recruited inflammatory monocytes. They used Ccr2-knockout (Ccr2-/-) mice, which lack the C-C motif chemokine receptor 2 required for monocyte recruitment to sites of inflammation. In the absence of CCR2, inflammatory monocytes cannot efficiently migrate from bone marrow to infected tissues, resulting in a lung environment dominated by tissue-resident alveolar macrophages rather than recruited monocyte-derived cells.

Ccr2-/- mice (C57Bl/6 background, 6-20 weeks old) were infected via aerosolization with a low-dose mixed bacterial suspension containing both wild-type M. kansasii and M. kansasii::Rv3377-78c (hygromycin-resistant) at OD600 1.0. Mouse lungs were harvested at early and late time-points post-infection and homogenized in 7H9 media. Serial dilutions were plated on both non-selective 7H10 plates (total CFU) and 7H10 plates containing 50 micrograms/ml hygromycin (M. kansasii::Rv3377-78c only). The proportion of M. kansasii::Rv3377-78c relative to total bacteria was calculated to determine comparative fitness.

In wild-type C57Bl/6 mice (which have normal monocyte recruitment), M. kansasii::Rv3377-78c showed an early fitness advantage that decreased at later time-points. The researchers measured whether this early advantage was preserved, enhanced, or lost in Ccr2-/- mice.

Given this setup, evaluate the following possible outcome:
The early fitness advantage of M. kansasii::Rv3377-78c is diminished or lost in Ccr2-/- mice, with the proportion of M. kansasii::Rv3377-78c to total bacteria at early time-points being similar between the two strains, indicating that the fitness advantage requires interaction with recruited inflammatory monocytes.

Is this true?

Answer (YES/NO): NO